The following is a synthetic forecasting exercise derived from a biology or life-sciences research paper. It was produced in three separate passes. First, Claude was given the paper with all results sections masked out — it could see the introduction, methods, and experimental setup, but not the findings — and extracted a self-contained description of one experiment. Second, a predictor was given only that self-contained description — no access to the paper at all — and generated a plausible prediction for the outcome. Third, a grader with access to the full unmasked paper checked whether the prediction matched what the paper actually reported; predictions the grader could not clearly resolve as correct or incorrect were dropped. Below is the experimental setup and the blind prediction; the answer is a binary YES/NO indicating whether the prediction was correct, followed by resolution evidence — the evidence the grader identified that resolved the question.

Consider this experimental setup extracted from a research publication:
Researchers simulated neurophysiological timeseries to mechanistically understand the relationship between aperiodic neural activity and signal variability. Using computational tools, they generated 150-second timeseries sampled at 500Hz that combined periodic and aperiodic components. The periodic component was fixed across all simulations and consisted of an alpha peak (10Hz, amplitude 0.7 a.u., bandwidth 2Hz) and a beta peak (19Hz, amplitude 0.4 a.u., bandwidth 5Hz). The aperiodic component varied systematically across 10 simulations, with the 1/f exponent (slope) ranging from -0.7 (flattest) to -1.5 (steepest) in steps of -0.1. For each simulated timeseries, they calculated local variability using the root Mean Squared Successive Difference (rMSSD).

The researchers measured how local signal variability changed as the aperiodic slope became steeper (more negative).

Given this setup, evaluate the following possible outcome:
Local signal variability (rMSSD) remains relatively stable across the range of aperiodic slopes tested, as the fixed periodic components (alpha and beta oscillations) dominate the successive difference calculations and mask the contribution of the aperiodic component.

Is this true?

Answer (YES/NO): NO